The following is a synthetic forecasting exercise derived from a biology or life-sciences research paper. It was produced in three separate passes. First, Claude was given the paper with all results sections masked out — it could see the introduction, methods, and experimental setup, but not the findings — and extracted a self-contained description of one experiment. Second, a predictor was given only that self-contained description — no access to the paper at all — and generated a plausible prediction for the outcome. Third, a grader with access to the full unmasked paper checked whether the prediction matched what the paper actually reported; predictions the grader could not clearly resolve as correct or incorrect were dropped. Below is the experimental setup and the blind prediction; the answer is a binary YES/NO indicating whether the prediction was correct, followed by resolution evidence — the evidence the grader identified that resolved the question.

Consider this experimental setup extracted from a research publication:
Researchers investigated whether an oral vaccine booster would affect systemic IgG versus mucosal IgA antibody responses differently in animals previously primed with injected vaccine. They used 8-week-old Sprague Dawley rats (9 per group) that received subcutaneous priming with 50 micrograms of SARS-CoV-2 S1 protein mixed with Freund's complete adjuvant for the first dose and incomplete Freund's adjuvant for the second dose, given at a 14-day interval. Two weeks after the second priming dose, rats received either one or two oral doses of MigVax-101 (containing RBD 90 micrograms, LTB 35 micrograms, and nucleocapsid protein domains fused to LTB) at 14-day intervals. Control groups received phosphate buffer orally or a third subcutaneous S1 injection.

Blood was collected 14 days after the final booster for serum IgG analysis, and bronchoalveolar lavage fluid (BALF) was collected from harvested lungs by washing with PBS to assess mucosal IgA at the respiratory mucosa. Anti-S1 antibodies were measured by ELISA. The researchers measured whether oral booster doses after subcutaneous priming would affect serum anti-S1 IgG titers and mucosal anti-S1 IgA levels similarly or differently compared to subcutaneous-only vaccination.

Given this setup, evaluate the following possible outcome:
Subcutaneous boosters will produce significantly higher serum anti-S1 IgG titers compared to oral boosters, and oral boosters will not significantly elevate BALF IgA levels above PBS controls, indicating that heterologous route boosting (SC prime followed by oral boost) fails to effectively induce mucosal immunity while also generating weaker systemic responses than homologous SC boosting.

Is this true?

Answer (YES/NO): NO